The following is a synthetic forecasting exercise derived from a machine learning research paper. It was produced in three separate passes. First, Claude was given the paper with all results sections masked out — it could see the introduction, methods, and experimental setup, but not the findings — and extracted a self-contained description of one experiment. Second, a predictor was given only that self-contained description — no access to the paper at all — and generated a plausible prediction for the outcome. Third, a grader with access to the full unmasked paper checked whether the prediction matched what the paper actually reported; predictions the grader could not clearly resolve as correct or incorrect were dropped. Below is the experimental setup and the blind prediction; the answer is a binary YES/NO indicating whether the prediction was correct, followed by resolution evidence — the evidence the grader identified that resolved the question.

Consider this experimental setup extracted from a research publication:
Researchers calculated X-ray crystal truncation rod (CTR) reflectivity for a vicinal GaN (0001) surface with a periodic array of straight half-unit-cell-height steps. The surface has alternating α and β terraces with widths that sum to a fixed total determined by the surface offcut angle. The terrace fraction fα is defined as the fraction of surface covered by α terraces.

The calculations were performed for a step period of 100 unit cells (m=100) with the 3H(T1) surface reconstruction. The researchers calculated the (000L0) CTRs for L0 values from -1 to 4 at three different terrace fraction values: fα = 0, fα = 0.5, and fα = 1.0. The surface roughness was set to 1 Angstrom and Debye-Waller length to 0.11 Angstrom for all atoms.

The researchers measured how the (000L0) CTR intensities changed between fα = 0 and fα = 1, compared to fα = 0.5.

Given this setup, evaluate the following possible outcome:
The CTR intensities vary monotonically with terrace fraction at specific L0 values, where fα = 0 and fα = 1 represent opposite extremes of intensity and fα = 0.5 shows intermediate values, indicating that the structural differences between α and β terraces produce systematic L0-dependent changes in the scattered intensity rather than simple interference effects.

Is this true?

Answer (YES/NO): NO